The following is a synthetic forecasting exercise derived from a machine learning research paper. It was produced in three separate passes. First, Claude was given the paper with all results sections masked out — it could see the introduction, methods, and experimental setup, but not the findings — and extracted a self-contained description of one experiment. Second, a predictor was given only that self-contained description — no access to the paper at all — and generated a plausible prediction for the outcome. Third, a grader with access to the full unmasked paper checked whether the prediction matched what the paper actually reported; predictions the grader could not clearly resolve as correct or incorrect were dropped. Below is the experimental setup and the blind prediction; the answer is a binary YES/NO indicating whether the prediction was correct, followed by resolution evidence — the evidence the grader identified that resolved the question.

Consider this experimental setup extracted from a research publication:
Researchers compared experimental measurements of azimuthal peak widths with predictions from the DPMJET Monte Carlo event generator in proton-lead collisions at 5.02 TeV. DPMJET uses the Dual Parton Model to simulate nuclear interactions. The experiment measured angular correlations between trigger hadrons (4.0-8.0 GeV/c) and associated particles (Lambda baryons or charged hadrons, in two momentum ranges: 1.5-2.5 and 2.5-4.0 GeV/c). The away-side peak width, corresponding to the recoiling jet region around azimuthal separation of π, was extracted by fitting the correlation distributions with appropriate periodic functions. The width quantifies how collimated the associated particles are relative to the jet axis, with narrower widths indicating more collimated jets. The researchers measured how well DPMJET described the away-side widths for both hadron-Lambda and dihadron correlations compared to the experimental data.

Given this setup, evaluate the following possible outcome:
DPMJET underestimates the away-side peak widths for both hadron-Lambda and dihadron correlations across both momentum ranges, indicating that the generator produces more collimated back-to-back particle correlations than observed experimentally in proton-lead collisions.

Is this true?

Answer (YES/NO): YES